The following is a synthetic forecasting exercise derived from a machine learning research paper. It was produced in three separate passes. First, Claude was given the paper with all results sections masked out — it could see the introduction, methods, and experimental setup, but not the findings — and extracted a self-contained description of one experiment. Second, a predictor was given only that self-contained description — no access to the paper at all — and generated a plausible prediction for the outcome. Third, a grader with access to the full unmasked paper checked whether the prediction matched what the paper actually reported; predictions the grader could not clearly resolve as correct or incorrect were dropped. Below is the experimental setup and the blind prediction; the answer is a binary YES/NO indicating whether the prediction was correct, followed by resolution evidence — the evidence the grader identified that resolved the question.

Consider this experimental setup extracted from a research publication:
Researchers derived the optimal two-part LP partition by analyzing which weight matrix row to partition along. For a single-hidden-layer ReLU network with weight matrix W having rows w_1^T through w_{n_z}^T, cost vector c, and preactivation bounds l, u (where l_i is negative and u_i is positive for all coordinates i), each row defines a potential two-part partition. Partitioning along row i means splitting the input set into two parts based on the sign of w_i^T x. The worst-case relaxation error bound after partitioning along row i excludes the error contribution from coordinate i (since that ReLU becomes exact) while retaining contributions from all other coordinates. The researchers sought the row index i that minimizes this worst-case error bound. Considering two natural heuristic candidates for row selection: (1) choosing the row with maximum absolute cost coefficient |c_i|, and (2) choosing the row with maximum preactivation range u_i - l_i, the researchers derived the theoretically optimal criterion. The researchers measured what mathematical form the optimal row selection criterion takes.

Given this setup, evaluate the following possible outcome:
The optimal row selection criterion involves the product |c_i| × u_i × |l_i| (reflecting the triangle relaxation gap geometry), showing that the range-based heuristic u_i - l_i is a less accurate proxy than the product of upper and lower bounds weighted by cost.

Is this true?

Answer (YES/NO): NO